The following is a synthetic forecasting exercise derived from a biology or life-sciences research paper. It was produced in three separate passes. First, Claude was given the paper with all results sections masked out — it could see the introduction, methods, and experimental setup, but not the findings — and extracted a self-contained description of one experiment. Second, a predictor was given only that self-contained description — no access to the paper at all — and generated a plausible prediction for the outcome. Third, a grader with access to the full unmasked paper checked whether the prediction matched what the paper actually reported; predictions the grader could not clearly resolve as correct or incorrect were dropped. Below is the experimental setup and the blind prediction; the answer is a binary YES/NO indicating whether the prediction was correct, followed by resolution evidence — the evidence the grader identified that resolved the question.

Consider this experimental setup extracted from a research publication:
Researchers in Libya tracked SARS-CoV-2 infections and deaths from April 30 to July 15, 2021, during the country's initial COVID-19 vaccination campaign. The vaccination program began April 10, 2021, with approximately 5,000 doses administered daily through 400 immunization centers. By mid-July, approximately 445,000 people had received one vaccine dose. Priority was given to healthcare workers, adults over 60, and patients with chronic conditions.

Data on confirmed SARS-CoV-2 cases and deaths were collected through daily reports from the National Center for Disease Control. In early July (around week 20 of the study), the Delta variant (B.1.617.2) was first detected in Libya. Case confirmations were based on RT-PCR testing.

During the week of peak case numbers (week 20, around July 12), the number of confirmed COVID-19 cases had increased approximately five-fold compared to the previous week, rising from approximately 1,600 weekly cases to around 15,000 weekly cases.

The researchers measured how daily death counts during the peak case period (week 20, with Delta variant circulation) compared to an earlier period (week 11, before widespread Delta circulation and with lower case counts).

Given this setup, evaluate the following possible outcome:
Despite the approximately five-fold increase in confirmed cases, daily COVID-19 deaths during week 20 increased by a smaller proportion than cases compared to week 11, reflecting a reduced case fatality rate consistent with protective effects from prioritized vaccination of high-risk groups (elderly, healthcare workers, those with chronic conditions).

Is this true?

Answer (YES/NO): NO